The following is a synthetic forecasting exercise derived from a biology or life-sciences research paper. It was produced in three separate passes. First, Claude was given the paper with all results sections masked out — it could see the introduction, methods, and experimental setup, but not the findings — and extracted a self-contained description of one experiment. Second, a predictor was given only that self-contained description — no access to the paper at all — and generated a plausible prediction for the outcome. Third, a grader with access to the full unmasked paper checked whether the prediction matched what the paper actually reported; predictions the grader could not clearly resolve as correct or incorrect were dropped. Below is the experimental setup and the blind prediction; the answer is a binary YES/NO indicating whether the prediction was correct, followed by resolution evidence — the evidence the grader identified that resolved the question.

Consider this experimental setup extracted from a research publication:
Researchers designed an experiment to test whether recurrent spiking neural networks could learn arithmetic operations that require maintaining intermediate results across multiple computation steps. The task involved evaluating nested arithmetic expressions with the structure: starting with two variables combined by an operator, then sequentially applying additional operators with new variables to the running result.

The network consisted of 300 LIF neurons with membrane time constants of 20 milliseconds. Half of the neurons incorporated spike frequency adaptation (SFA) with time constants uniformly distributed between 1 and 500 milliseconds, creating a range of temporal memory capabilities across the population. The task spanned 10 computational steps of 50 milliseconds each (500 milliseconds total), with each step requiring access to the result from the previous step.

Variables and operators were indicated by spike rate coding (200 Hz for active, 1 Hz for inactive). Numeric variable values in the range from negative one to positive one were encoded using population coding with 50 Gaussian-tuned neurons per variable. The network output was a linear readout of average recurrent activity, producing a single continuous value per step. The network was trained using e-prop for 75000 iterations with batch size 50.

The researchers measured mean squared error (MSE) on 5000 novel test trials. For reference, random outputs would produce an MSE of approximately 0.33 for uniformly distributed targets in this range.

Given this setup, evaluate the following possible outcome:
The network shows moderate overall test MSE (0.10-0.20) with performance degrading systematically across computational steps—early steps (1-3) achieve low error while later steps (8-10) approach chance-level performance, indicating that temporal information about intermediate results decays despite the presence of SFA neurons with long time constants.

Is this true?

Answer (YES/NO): NO